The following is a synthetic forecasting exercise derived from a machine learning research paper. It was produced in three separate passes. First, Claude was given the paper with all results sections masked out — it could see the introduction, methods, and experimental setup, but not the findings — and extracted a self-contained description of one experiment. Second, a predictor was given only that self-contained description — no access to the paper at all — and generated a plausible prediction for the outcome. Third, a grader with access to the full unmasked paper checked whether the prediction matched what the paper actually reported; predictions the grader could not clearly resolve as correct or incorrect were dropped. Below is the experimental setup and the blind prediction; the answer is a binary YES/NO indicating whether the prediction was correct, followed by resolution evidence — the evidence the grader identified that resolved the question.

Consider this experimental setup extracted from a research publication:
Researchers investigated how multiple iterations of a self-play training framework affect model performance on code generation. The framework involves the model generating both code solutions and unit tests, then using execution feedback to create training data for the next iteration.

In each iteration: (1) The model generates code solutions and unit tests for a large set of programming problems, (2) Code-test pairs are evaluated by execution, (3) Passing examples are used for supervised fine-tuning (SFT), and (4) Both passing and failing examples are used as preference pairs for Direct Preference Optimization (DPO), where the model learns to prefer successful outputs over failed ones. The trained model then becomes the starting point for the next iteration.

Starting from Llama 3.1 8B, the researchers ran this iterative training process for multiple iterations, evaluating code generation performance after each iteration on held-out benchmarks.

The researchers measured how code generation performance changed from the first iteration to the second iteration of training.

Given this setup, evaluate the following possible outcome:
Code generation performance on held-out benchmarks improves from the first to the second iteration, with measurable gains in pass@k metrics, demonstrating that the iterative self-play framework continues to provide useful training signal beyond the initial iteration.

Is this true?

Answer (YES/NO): NO